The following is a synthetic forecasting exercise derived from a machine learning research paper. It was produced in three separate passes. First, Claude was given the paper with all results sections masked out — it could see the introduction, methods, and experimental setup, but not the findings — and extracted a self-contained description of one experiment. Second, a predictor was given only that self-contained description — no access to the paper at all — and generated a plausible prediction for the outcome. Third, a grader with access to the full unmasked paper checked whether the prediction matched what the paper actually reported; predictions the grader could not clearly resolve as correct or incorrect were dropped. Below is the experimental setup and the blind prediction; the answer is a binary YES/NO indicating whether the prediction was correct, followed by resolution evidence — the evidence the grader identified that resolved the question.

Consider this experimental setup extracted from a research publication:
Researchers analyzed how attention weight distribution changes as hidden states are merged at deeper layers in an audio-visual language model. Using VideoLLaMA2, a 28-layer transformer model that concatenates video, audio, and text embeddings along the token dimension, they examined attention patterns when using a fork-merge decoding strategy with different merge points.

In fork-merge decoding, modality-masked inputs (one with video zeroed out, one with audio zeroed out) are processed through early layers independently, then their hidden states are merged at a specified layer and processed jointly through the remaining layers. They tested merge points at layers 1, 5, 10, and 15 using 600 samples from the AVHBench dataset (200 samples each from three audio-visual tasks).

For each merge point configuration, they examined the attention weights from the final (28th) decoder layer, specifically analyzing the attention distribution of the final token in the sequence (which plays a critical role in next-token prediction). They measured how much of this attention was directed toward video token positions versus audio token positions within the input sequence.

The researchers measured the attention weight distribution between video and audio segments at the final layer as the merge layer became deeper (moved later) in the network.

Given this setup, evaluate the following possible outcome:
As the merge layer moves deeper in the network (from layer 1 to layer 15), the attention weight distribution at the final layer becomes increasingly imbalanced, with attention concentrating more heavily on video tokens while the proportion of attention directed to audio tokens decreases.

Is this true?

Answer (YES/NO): NO